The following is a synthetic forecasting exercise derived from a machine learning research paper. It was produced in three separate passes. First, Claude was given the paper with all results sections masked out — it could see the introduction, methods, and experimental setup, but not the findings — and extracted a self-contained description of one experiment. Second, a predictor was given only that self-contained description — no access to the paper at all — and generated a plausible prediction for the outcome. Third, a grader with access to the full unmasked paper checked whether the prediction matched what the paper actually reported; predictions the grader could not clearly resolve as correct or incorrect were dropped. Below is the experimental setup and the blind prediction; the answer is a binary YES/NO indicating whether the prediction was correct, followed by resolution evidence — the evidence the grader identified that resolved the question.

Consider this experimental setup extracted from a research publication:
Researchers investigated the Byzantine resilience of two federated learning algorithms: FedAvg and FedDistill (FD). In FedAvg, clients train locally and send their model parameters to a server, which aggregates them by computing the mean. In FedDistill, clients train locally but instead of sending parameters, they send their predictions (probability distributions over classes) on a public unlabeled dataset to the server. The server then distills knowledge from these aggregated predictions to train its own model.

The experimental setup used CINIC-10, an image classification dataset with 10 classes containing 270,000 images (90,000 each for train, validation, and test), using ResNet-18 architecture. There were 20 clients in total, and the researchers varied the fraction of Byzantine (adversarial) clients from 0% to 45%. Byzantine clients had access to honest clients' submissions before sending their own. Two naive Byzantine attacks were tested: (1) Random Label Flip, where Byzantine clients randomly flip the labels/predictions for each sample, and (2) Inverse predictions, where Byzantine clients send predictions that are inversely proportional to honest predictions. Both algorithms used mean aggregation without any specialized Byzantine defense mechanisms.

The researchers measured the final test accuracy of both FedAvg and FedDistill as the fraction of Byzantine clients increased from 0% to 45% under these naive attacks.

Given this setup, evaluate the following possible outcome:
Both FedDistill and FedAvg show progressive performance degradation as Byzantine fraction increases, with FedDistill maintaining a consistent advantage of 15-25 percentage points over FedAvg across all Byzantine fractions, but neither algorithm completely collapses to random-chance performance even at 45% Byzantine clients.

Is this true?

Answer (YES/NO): NO